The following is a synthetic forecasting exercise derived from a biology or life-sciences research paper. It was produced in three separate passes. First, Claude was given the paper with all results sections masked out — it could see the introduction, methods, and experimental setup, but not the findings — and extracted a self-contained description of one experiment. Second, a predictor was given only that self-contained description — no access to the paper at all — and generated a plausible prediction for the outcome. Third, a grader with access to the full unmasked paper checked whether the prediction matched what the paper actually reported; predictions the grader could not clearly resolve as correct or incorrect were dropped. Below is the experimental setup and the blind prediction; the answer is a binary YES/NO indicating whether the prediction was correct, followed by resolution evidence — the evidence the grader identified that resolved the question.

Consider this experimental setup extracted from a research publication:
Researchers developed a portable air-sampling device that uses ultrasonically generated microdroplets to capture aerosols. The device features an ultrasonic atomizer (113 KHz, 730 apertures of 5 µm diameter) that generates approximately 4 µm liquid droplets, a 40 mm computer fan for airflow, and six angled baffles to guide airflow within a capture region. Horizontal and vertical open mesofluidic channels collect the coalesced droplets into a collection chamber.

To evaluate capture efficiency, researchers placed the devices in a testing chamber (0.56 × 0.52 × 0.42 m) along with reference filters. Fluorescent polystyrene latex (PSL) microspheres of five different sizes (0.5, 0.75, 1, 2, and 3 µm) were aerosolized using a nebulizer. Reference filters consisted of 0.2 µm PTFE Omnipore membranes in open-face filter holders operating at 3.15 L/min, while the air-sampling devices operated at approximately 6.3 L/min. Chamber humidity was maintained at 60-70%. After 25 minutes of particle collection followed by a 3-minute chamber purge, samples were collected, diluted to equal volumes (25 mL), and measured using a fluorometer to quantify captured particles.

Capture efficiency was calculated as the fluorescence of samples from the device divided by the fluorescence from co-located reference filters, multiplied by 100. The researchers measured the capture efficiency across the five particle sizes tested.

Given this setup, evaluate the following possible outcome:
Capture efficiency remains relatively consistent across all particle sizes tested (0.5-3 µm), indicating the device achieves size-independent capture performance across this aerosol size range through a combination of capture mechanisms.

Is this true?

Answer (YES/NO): NO